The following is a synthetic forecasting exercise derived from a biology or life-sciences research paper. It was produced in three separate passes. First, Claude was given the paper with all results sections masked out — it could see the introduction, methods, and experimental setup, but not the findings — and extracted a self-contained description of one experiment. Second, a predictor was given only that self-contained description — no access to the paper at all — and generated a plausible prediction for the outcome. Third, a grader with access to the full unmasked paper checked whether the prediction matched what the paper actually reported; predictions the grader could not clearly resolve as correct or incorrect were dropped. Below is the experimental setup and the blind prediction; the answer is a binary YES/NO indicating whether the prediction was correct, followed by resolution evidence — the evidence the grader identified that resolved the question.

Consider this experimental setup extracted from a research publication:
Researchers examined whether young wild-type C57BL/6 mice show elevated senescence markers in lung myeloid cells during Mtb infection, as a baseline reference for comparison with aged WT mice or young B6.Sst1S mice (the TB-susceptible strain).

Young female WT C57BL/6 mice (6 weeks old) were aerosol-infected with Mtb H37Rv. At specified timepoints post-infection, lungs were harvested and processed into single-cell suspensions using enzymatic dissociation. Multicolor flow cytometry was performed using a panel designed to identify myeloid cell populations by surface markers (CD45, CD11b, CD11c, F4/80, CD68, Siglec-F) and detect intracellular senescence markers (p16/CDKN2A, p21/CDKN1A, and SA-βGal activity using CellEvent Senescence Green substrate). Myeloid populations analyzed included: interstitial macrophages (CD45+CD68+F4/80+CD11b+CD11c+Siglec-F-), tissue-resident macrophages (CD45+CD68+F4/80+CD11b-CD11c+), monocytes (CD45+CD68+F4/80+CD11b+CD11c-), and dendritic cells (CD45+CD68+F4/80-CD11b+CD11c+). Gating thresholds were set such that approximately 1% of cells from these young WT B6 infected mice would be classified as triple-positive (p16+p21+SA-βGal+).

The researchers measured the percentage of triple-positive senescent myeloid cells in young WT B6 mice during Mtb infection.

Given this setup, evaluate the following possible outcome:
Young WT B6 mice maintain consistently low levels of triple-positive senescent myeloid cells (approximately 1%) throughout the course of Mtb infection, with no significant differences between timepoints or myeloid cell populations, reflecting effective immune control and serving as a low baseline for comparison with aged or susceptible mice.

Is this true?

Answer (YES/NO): YES